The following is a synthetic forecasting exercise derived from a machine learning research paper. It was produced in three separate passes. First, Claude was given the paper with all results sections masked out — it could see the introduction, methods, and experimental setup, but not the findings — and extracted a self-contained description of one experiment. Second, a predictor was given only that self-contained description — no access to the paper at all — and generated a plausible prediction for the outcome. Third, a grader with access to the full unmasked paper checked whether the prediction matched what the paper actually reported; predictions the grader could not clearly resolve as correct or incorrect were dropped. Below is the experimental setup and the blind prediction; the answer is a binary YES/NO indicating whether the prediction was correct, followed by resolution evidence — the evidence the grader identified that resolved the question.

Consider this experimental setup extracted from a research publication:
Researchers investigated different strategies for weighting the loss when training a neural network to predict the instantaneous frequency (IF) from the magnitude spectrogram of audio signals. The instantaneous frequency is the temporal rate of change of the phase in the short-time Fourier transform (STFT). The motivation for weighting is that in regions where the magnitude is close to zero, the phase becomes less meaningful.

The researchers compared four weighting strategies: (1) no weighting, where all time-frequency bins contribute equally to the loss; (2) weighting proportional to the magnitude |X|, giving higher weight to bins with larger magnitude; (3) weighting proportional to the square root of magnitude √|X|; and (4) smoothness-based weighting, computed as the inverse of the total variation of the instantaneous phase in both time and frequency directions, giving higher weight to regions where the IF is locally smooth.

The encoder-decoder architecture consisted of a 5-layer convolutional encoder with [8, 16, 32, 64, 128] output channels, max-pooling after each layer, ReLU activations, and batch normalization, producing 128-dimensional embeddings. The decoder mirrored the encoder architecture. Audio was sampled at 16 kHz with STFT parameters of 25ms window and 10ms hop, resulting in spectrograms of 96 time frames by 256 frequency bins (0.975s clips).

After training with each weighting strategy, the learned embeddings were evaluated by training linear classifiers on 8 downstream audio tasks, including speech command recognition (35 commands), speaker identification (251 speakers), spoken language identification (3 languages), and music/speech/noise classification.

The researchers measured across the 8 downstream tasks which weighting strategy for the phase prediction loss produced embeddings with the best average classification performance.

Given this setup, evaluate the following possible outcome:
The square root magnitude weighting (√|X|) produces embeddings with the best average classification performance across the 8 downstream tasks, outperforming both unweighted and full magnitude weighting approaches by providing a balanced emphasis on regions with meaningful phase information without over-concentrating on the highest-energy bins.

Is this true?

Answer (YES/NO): NO